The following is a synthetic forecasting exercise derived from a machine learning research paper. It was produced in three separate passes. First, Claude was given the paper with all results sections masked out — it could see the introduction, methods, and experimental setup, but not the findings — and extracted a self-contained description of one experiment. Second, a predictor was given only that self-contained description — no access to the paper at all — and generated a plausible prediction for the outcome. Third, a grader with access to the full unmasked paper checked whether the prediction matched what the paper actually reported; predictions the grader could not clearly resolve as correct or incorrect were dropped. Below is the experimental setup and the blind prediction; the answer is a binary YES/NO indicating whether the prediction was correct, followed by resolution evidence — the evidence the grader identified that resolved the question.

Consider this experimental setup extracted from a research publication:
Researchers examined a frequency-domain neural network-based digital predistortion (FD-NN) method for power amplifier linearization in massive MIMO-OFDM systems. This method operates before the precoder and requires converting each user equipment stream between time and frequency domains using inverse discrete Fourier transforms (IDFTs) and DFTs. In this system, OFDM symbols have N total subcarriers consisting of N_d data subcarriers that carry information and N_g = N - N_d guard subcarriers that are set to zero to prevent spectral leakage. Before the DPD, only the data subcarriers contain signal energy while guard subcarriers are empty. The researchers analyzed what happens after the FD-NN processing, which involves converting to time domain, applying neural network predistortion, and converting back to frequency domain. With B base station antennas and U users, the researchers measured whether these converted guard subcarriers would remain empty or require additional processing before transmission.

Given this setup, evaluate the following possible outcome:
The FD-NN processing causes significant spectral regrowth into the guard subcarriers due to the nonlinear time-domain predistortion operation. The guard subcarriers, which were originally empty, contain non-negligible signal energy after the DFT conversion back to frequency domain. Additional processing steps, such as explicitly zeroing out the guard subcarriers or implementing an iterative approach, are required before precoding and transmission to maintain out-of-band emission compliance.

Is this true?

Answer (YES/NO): NO